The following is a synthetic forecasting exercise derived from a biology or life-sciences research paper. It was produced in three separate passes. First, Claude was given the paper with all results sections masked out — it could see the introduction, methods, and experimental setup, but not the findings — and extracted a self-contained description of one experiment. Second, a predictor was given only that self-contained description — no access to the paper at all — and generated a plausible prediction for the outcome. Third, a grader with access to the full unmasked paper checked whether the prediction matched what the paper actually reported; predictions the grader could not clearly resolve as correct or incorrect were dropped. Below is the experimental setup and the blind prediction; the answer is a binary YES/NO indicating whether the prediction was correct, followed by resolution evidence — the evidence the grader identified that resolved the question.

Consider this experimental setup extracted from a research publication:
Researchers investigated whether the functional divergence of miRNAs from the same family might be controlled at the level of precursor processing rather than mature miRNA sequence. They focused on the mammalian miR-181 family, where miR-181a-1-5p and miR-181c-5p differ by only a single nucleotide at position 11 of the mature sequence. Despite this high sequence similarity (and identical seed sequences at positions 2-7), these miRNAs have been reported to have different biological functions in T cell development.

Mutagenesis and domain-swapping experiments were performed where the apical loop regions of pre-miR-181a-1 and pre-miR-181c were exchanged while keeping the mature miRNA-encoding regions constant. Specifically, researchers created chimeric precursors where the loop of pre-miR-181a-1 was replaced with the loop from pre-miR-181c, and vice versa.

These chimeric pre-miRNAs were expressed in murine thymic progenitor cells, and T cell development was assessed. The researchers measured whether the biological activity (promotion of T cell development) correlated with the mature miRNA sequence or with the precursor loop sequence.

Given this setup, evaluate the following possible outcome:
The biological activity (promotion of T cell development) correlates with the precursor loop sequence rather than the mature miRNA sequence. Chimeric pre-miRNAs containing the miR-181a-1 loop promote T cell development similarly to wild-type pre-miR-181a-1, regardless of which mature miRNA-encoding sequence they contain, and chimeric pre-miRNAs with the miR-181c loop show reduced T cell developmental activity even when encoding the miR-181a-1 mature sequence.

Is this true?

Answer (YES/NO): YES